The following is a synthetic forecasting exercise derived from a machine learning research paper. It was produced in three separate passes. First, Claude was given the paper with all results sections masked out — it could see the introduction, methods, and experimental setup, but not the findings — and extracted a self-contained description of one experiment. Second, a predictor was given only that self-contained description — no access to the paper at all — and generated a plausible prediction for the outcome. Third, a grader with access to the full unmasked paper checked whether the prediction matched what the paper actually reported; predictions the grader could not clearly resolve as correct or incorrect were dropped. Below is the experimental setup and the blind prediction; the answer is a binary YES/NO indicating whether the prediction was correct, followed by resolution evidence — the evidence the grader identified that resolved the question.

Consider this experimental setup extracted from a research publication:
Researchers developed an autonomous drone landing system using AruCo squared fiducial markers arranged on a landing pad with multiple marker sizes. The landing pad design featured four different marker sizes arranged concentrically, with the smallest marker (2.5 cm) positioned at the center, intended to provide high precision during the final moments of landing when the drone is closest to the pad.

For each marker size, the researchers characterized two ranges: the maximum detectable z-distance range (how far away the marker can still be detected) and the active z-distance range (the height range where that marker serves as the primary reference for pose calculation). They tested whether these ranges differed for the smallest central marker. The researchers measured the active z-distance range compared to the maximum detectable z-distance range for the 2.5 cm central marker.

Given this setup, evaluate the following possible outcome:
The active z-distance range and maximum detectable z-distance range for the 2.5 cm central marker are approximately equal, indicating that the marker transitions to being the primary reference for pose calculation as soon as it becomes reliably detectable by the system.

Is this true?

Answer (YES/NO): YES